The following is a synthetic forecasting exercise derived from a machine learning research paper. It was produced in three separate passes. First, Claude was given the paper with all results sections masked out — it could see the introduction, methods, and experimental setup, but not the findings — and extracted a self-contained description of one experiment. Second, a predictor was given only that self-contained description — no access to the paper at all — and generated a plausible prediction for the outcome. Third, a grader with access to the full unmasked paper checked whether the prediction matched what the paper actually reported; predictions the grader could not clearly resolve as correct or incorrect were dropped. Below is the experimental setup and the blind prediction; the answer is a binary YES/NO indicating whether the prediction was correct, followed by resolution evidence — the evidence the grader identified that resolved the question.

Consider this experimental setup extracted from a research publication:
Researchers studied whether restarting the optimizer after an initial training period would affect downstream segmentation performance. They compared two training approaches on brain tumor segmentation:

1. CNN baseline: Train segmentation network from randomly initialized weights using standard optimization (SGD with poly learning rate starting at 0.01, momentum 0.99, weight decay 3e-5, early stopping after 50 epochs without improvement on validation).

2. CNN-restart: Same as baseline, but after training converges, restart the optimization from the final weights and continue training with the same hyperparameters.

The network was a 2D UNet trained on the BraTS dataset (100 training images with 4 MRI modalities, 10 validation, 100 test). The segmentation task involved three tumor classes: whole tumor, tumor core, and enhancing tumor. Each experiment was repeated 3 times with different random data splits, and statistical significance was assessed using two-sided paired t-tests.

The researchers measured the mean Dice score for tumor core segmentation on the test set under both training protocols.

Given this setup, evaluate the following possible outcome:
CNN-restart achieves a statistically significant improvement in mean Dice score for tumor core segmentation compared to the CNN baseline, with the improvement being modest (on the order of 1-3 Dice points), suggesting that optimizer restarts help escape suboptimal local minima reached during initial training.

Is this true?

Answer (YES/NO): NO